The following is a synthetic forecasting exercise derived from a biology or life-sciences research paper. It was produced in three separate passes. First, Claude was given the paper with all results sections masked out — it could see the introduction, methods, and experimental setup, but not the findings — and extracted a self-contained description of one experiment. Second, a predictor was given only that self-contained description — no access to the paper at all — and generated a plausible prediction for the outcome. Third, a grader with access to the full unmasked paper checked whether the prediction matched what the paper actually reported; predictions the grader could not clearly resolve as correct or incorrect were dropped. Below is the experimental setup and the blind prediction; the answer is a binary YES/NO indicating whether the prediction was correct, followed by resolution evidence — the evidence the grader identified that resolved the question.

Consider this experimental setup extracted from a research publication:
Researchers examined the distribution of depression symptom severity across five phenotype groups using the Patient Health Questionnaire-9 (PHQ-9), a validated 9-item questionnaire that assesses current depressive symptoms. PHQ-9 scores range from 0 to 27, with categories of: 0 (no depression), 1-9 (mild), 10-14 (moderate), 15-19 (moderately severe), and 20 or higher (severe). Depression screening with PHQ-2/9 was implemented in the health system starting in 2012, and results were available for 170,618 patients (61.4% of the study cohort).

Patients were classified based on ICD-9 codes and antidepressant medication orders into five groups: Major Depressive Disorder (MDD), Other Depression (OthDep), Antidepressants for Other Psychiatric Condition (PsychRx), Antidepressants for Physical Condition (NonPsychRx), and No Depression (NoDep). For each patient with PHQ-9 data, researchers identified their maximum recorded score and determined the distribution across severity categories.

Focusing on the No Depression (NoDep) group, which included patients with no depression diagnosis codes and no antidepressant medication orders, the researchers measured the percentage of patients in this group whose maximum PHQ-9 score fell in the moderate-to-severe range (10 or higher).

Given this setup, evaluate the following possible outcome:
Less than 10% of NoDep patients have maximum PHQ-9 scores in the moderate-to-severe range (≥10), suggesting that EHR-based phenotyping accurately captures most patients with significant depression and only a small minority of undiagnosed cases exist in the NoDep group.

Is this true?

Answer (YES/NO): YES